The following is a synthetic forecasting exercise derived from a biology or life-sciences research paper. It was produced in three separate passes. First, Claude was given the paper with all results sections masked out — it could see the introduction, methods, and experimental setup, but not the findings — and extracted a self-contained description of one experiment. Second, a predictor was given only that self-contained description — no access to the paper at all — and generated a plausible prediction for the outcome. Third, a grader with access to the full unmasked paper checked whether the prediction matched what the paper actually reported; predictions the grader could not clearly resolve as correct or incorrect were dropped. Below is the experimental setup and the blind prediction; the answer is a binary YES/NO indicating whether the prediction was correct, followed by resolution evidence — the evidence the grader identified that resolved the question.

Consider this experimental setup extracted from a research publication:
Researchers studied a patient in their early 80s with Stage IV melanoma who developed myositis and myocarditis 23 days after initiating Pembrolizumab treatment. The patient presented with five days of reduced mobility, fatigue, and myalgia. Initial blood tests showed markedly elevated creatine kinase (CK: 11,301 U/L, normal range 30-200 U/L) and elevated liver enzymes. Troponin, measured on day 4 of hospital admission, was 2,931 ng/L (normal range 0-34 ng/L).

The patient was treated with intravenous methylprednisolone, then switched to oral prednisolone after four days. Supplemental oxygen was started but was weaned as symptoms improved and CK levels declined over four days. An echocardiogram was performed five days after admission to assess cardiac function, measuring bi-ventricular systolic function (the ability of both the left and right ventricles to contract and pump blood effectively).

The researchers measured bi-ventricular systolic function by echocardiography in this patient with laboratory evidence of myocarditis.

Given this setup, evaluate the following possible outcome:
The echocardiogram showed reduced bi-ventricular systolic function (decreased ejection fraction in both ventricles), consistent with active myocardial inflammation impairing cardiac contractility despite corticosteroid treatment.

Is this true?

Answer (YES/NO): NO